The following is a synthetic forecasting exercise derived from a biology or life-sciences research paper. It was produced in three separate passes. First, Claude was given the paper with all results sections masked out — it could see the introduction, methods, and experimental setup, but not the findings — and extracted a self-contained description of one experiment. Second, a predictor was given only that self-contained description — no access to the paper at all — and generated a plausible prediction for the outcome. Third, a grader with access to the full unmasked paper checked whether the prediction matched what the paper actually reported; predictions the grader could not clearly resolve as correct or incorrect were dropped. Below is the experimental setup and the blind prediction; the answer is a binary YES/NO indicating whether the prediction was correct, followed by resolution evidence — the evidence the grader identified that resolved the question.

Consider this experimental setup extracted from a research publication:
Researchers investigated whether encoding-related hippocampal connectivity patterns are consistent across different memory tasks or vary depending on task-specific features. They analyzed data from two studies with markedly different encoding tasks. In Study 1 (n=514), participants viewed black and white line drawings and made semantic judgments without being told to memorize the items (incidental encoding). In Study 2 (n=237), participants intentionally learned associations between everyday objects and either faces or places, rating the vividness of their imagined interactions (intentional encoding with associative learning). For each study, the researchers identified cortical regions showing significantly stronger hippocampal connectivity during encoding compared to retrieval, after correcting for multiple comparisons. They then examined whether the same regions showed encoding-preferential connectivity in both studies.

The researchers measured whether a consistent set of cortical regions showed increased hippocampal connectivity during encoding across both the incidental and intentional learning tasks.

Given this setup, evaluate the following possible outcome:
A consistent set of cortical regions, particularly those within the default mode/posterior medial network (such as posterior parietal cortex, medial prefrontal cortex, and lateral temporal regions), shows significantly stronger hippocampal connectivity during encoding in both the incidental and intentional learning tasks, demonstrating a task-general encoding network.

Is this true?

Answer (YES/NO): NO